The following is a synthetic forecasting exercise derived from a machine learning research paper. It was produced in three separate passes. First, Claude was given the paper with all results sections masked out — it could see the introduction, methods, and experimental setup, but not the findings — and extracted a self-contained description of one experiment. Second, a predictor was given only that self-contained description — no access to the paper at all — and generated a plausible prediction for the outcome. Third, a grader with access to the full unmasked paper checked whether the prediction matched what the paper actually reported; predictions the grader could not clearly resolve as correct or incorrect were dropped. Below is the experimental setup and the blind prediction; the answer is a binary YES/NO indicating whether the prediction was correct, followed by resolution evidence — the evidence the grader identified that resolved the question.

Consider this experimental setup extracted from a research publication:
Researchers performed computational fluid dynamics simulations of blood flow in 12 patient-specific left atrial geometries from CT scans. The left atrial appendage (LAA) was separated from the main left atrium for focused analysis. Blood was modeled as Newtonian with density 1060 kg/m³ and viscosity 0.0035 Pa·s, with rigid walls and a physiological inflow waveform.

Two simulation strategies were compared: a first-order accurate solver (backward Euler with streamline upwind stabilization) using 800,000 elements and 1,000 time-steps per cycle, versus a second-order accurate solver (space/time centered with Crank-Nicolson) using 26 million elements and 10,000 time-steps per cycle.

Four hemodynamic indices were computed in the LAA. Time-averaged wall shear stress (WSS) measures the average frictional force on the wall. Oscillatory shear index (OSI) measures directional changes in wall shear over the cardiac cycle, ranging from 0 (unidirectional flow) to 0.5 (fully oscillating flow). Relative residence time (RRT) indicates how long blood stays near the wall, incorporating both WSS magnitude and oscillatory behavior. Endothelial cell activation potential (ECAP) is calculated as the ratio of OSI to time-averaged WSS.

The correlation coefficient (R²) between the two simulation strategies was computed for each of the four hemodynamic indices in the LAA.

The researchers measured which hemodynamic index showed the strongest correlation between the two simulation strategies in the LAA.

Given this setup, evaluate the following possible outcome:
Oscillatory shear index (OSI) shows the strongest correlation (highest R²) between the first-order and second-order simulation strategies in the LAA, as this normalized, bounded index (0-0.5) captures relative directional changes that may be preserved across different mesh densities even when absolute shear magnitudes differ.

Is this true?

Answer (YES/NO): NO